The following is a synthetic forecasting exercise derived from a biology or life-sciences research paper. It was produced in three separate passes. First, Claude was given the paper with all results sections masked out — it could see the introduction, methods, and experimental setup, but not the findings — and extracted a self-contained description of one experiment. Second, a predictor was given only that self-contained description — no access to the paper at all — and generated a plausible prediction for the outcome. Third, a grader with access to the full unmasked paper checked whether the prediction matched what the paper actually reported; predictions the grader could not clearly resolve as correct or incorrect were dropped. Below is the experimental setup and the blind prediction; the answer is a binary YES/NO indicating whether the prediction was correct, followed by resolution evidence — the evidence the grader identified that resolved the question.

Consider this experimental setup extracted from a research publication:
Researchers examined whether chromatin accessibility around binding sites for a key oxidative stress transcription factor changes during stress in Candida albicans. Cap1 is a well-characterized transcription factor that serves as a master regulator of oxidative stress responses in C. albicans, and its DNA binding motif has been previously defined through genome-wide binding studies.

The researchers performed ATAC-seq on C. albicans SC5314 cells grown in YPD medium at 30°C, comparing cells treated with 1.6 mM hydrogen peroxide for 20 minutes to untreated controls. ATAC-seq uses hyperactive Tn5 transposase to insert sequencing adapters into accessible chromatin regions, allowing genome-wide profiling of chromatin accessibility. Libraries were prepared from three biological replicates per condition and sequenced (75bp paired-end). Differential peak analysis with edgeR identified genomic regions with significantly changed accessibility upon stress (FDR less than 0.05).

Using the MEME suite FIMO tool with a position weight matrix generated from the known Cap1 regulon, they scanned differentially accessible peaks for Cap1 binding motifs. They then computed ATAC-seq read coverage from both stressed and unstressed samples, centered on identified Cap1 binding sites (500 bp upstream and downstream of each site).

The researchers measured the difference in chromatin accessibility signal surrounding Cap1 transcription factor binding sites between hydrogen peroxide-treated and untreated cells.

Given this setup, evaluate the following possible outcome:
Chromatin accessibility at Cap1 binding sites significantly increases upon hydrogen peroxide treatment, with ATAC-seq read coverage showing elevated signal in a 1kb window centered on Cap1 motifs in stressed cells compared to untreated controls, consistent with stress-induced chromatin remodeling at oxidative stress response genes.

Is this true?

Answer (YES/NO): YES